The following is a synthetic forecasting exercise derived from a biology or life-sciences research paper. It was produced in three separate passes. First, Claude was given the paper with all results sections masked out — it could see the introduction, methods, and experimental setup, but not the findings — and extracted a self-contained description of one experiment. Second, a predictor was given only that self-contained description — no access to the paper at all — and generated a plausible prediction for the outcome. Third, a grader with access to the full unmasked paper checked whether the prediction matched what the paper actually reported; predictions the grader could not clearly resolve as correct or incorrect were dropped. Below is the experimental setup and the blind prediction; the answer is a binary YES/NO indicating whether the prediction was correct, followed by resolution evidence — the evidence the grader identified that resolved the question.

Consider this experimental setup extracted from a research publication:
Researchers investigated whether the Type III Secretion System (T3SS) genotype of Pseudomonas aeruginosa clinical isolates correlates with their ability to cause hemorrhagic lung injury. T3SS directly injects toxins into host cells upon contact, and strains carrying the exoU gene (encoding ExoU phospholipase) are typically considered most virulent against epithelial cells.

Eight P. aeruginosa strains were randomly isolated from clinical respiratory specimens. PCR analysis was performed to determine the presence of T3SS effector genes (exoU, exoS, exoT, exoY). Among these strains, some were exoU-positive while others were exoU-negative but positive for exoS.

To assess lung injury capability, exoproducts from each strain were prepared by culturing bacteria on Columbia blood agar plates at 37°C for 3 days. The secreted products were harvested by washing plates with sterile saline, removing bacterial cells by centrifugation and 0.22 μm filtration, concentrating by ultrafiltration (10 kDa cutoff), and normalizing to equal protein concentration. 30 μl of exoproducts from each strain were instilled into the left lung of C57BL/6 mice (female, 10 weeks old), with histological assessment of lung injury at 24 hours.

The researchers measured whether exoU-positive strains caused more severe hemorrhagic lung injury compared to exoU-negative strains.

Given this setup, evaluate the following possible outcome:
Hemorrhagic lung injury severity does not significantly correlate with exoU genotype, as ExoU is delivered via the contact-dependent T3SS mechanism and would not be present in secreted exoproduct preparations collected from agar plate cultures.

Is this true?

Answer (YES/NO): YES